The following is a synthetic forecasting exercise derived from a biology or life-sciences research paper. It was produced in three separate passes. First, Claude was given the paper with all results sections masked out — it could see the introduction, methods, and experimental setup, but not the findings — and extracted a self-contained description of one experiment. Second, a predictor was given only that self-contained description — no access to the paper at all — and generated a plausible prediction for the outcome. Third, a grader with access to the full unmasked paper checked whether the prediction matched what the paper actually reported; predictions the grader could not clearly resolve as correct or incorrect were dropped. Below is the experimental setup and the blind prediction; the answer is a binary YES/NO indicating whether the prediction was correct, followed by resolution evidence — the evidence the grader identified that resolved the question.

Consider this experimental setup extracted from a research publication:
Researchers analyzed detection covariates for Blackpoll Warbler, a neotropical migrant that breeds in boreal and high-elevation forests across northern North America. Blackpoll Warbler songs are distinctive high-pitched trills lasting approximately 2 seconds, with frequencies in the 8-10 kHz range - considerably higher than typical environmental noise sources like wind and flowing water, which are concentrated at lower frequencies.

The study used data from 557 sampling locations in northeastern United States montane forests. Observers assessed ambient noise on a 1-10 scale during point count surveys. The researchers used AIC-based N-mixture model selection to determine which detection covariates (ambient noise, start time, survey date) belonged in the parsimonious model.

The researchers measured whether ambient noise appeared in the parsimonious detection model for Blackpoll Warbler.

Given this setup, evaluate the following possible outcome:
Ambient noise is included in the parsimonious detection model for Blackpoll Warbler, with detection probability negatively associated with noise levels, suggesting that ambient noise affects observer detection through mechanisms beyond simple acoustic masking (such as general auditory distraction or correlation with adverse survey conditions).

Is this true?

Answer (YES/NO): NO